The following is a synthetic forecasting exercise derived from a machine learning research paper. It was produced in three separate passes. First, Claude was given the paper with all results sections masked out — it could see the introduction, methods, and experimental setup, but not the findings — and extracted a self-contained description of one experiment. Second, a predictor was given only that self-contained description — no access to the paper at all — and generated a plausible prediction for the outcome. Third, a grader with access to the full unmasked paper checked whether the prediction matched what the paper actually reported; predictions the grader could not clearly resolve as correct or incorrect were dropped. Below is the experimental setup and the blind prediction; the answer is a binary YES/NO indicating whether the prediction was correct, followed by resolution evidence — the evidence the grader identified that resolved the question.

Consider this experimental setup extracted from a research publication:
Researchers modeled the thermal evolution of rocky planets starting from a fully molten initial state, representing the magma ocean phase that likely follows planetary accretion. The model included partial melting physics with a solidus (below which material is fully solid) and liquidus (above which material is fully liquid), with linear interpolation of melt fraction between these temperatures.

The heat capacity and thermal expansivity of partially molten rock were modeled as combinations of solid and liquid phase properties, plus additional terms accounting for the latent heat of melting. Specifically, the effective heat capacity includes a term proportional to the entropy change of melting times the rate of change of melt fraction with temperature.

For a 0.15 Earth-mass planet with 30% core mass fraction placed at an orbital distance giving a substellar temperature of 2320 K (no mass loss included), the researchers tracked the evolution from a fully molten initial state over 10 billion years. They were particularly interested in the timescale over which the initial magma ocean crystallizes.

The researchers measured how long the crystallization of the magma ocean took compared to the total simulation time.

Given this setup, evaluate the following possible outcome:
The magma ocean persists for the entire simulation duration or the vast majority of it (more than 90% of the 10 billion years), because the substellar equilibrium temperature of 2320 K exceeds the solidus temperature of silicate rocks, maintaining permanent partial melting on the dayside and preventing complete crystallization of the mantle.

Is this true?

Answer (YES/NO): NO